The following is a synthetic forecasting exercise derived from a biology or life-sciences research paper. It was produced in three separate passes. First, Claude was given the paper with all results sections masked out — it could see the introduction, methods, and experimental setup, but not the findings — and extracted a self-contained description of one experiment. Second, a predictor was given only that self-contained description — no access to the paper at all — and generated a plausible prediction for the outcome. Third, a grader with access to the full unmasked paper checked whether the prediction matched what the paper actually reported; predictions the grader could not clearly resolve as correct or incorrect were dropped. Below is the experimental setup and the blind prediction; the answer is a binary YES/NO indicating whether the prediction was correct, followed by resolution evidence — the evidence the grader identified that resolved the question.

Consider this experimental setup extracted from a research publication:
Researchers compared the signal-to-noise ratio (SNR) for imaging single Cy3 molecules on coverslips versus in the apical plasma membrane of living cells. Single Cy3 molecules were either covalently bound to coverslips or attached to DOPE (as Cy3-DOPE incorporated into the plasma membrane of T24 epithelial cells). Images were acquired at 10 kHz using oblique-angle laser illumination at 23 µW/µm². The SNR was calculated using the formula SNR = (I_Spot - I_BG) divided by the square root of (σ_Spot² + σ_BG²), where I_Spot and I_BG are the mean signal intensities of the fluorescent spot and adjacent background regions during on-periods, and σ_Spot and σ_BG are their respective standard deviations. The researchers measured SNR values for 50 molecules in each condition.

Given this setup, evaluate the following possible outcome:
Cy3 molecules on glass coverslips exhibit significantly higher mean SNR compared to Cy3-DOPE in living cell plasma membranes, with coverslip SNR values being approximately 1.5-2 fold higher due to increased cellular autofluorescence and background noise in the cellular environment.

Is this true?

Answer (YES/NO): NO